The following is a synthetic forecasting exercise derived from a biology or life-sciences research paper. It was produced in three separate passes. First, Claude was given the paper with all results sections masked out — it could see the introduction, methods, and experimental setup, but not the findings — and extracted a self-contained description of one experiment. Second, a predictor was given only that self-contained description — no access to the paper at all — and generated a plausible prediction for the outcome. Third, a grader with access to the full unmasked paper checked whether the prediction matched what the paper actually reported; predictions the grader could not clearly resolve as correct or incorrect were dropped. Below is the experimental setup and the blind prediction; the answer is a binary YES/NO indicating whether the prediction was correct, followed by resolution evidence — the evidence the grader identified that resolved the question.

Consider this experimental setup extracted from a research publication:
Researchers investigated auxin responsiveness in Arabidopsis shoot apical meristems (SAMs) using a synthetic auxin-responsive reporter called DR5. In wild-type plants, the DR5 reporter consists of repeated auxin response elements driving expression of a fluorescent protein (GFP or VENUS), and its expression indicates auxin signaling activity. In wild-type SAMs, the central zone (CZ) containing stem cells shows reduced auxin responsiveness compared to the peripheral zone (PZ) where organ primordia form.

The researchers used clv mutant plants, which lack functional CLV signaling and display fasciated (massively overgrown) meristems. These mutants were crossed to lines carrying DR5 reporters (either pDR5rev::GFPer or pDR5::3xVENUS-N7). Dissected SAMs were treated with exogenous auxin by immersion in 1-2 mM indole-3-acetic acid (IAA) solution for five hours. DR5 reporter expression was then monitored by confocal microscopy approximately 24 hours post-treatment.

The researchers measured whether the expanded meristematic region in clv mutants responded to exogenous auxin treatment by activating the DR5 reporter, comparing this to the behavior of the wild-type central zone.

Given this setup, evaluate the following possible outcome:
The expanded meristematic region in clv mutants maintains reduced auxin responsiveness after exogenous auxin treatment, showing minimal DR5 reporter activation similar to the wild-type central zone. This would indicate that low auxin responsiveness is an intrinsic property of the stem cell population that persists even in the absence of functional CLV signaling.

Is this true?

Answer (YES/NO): NO